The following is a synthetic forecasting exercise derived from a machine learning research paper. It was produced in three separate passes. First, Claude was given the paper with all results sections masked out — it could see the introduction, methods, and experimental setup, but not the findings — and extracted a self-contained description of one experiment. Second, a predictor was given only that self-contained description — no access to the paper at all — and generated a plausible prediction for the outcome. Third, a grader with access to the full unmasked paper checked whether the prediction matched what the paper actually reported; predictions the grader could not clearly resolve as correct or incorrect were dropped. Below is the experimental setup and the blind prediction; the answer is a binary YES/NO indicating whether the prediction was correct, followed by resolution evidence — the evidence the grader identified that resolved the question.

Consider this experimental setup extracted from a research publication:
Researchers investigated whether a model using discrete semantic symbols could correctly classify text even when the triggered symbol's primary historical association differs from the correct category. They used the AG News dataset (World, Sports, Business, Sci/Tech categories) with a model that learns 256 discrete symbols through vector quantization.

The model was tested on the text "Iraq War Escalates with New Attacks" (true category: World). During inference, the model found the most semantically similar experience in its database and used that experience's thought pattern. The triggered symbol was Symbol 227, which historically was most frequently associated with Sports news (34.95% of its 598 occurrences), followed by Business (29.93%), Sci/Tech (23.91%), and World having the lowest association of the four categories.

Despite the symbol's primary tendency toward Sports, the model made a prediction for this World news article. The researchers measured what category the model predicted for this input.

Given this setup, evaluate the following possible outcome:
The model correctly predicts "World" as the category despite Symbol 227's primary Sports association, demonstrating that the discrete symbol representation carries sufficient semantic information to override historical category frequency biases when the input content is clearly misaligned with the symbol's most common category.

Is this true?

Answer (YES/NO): NO